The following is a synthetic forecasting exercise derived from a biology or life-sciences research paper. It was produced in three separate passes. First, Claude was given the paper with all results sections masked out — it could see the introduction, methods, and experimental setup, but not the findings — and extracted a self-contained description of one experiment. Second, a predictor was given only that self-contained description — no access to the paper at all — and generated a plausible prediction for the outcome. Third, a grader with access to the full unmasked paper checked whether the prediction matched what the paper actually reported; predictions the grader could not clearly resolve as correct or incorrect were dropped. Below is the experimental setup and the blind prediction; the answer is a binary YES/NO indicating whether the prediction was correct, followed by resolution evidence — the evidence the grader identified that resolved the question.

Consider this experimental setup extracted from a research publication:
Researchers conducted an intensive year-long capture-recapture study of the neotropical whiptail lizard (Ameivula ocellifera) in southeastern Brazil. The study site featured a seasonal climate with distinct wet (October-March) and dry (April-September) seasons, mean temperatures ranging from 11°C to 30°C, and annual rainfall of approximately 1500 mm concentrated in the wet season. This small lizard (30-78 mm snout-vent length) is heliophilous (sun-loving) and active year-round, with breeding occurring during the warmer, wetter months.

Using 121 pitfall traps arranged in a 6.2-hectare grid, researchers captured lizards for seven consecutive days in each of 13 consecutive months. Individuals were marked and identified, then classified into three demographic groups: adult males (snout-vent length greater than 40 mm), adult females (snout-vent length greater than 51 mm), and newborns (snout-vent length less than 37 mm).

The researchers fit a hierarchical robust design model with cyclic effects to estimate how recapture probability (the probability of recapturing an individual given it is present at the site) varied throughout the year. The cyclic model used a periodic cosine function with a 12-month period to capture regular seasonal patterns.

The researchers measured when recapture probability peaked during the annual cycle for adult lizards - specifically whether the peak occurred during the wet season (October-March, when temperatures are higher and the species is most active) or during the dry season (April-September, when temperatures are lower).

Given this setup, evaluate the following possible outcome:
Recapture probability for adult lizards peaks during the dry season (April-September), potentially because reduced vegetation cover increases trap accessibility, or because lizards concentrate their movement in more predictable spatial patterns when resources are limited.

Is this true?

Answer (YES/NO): NO